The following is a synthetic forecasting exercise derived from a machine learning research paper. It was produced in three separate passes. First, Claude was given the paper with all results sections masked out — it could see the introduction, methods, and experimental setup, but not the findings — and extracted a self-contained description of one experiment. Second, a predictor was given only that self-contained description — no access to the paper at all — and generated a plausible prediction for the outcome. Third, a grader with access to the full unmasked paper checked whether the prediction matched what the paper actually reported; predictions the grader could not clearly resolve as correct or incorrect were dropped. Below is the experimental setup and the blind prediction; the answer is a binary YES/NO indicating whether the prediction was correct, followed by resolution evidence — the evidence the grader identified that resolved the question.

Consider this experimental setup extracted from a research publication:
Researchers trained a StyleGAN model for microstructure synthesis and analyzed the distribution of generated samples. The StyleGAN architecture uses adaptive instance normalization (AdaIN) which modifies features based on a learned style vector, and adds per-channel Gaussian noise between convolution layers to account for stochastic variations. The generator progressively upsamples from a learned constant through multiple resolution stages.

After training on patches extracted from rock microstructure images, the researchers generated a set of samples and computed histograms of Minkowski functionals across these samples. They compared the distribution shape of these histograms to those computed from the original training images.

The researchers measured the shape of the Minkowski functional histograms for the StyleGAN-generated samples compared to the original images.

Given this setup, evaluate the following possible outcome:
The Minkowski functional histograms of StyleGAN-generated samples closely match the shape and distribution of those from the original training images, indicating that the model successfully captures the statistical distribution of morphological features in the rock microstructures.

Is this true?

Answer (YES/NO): NO